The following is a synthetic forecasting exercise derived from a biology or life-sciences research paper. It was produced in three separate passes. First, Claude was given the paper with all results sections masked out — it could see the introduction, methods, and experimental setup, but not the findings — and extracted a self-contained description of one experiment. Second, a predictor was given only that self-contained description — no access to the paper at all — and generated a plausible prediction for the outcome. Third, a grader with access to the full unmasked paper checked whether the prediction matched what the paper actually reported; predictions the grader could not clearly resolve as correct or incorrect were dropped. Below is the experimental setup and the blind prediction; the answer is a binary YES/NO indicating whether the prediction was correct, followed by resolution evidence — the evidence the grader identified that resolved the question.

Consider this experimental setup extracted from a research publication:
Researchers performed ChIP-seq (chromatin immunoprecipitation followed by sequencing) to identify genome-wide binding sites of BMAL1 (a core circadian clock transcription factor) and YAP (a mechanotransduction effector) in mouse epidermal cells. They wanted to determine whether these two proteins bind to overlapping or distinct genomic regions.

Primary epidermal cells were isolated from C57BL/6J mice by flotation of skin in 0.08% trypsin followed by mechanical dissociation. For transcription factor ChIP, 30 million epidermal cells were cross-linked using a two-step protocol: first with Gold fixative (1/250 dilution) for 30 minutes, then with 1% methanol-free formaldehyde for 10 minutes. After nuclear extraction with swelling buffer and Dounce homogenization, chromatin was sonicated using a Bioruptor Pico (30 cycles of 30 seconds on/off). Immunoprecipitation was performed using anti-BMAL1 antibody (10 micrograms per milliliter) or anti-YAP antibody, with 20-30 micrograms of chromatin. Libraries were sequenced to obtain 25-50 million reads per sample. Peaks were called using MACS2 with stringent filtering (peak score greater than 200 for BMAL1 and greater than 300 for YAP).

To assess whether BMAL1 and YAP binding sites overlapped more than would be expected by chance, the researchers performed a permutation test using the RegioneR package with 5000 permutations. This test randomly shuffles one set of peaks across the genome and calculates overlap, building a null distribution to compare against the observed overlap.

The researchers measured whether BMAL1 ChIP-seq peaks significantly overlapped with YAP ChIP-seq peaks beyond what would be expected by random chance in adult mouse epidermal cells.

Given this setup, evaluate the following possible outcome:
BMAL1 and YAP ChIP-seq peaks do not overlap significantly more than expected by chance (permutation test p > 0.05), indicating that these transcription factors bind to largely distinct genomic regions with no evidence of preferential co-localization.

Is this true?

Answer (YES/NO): NO